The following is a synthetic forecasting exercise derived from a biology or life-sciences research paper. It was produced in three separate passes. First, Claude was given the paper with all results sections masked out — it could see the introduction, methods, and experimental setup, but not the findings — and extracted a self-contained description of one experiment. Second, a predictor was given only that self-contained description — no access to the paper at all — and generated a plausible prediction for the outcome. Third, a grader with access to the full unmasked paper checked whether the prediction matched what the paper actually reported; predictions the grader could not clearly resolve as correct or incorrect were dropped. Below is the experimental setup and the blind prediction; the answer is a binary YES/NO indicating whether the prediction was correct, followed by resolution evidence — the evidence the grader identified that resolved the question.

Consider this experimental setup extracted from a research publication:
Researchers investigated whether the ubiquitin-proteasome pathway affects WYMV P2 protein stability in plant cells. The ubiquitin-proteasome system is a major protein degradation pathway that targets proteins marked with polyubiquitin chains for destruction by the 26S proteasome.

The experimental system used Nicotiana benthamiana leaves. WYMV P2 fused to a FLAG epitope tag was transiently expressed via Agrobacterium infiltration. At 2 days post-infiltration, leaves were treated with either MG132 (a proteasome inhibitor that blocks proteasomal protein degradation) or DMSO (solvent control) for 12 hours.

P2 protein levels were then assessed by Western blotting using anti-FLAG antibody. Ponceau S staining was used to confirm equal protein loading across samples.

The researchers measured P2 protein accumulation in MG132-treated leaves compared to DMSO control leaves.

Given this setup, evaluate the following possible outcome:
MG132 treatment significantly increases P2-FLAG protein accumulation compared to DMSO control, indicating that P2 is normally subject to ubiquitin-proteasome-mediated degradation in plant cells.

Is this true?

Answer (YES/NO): YES